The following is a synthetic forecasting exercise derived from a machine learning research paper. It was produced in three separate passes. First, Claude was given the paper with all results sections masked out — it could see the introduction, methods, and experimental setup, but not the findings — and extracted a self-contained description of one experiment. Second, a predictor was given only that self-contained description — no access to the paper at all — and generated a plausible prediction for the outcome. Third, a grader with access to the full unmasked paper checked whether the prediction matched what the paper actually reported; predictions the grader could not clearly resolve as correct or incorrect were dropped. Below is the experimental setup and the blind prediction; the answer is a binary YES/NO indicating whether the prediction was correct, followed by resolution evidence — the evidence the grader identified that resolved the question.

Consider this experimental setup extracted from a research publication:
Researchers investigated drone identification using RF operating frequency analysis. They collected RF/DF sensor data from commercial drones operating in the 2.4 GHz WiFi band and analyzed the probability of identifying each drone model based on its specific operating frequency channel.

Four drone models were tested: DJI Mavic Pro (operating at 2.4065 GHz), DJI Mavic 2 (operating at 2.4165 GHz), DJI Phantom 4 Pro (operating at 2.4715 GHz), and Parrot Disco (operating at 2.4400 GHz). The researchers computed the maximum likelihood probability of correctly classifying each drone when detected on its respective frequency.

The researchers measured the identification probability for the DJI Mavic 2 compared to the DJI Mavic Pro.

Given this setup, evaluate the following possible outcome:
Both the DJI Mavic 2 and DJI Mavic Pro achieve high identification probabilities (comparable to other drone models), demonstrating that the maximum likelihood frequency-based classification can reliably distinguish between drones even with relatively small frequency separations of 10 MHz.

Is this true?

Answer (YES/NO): NO